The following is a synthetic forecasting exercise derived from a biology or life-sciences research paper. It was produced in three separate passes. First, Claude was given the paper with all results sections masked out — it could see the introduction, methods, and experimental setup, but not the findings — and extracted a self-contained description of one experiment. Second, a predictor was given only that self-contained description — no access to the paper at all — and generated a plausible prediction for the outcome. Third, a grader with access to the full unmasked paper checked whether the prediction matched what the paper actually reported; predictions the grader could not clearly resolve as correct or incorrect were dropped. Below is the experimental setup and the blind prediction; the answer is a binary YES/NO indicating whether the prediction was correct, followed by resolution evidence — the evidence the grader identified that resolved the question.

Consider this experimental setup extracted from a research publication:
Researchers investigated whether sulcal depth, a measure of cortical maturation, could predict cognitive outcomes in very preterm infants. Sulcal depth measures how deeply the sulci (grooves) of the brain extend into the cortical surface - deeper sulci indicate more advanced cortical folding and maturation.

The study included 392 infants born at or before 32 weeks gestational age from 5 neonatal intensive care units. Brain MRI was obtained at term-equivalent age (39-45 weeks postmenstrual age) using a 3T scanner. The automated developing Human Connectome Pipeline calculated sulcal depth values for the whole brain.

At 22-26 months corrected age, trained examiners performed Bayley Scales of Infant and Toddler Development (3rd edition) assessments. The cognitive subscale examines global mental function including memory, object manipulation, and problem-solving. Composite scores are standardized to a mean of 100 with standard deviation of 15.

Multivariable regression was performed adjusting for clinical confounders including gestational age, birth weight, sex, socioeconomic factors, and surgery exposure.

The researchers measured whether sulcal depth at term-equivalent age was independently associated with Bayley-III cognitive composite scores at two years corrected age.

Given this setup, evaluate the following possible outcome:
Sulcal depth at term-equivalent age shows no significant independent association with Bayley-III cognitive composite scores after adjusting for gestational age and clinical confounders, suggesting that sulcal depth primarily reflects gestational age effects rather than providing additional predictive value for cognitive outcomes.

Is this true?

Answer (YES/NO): YES